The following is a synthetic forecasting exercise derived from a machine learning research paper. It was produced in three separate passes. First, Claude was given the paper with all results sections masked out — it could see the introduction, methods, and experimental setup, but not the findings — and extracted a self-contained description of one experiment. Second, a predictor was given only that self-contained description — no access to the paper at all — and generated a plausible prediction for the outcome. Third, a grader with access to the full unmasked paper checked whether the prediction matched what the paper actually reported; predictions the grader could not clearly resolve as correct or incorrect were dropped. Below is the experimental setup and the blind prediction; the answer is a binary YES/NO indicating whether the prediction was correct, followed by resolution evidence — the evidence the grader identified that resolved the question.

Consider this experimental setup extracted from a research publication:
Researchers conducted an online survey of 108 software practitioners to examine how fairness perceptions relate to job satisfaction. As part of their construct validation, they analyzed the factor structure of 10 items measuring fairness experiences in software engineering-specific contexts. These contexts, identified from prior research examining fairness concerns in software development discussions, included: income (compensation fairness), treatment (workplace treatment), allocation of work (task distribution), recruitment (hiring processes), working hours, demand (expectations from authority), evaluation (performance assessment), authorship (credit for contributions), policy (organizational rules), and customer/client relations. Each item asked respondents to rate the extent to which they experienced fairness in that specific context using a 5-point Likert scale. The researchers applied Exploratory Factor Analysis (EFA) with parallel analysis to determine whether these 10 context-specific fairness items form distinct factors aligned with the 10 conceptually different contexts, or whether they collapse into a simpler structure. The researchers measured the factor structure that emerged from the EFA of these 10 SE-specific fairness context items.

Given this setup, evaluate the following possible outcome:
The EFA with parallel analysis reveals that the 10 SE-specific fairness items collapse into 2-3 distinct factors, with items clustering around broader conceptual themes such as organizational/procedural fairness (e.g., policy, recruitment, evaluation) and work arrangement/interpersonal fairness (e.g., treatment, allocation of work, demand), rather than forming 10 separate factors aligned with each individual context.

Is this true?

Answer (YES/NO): NO